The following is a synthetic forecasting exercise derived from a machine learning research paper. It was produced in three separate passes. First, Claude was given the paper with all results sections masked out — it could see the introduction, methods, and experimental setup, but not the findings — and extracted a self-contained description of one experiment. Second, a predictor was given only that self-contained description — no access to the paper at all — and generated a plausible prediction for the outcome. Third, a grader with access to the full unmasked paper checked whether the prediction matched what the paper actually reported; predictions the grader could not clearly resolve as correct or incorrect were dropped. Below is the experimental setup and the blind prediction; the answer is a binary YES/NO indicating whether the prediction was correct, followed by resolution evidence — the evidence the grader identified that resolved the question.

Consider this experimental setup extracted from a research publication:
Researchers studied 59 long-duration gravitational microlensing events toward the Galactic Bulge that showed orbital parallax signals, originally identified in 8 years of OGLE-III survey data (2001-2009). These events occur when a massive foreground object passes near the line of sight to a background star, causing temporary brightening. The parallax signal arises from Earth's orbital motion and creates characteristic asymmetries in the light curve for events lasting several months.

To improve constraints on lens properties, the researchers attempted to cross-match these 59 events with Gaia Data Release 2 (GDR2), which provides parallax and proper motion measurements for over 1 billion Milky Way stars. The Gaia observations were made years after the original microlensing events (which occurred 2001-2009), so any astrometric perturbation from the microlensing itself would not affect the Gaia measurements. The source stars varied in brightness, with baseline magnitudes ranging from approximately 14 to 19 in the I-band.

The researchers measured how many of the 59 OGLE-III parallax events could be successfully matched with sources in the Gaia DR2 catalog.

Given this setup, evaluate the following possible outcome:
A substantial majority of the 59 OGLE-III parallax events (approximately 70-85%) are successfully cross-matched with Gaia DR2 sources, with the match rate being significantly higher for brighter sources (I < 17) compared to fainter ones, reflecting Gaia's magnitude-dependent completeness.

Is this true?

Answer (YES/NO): YES